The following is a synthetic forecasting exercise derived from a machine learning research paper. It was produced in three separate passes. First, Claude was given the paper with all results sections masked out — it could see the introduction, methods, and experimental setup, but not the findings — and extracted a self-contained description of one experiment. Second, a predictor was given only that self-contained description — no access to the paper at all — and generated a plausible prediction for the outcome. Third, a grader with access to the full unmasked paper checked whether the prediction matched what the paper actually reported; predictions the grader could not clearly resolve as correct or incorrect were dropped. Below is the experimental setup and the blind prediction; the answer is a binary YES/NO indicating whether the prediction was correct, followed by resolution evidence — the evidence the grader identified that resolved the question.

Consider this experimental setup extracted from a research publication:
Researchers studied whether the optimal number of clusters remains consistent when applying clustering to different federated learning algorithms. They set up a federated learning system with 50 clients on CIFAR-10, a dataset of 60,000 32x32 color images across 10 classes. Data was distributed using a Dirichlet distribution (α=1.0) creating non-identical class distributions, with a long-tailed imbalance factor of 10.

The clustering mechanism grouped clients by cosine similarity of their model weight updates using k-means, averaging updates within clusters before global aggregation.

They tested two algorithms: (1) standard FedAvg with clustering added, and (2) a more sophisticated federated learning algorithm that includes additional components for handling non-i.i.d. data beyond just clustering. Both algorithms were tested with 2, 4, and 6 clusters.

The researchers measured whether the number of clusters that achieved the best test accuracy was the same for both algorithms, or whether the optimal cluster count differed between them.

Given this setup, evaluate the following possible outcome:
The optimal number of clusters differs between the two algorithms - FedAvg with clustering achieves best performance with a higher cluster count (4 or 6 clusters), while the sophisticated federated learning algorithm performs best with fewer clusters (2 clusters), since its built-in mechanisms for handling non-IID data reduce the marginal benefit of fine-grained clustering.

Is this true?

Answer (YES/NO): NO